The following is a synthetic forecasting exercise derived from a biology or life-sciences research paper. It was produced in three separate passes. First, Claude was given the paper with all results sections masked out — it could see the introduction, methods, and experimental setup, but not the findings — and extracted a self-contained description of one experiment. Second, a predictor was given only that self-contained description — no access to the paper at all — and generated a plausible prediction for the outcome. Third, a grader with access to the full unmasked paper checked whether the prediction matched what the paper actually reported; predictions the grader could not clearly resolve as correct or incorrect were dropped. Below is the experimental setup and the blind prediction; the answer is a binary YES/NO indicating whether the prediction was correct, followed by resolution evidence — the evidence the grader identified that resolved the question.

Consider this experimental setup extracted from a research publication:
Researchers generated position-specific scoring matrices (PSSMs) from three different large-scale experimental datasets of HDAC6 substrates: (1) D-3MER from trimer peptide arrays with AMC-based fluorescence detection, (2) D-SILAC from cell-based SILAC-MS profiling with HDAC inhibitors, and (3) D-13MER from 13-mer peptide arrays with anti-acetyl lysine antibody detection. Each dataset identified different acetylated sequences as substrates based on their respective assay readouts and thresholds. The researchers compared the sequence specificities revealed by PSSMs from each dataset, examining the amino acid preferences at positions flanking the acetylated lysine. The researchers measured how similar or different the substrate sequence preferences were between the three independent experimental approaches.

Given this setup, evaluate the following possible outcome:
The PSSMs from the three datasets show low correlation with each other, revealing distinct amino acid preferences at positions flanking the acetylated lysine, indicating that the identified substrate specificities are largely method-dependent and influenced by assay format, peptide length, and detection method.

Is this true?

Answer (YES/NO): YES